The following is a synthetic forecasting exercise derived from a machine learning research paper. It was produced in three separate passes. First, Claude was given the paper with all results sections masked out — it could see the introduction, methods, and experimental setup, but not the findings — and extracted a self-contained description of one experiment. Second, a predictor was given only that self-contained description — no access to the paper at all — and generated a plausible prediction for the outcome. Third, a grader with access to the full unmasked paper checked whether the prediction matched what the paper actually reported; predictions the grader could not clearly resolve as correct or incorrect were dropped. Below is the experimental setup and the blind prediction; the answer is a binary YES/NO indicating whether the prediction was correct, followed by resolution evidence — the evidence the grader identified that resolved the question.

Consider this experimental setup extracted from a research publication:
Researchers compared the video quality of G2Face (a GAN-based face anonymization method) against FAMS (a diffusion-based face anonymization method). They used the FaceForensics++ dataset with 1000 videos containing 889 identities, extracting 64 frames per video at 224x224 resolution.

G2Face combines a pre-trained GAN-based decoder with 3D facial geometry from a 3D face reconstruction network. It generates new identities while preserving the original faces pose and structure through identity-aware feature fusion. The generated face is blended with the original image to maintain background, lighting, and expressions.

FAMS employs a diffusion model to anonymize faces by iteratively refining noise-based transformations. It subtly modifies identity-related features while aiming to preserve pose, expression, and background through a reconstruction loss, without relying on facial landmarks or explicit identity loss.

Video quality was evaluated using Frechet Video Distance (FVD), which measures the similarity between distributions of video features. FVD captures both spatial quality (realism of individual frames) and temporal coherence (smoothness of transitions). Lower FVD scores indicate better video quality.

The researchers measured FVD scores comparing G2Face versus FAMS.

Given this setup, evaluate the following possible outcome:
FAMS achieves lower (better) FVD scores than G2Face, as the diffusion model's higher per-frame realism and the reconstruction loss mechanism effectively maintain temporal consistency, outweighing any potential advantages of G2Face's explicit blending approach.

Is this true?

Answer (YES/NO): NO